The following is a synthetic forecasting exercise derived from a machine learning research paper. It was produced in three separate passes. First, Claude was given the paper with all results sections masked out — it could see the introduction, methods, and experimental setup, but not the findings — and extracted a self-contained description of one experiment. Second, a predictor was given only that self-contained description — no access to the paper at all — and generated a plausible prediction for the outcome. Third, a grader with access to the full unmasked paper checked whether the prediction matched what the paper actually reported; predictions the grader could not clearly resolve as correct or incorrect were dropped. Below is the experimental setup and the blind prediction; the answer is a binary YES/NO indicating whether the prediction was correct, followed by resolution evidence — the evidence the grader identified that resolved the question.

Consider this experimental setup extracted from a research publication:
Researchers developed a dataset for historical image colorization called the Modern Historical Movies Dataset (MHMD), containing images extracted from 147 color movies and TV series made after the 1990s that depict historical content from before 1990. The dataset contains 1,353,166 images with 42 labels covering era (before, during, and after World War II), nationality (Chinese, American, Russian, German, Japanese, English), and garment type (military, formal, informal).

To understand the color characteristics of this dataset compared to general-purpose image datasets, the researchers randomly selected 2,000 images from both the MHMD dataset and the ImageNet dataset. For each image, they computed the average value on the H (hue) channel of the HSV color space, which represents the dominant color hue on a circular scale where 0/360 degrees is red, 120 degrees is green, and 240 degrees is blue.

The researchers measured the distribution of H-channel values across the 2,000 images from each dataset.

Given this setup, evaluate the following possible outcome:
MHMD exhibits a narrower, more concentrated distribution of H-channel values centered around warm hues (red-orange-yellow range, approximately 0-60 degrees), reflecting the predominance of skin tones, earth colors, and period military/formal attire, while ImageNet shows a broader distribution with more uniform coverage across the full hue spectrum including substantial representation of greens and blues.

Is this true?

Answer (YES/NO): NO